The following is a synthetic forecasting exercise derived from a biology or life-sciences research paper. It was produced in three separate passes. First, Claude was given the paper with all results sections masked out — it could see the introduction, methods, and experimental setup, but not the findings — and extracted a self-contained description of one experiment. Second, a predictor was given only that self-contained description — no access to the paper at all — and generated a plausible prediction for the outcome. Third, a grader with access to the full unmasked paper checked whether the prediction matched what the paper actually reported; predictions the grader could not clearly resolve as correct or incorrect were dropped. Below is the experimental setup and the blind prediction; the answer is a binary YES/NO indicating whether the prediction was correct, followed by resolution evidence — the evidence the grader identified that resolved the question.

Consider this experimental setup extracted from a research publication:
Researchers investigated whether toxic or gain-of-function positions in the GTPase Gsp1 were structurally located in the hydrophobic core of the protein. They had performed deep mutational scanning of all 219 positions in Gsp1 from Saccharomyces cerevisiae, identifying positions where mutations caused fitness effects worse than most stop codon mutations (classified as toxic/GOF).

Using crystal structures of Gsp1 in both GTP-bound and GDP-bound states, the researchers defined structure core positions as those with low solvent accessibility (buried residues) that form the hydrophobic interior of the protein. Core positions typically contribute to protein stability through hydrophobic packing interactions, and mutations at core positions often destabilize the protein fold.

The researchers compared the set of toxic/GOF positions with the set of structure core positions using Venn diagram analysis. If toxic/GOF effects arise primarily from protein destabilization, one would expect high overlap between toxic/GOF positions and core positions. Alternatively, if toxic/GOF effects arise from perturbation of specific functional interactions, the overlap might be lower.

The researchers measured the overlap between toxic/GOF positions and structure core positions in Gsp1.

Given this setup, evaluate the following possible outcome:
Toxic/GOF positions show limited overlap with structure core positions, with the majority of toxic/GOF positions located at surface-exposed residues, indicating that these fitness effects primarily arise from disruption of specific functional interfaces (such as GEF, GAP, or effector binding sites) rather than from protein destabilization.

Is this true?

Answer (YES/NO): YES